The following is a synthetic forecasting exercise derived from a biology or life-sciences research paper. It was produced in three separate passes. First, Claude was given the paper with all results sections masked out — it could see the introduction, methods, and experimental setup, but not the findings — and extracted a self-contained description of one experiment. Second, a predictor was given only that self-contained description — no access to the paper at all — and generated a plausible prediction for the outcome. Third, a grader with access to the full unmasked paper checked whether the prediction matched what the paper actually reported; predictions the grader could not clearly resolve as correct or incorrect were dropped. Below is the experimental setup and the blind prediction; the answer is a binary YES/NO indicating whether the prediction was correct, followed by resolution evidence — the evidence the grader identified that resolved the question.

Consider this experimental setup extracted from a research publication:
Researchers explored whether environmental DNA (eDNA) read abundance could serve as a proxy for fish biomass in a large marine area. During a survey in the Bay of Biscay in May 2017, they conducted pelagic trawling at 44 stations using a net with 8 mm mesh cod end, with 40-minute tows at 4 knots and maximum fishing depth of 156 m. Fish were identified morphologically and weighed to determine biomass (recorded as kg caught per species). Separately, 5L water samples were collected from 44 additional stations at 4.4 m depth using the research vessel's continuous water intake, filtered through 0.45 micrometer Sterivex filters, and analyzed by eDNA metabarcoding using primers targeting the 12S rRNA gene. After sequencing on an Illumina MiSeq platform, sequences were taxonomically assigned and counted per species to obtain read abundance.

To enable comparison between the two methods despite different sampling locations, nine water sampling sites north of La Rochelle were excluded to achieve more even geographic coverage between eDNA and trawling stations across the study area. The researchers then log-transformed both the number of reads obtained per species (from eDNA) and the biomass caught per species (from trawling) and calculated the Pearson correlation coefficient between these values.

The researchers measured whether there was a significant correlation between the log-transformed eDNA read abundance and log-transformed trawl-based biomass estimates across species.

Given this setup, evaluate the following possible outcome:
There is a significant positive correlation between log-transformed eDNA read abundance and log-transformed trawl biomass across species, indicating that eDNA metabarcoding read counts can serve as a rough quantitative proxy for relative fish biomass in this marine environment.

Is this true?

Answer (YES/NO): NO